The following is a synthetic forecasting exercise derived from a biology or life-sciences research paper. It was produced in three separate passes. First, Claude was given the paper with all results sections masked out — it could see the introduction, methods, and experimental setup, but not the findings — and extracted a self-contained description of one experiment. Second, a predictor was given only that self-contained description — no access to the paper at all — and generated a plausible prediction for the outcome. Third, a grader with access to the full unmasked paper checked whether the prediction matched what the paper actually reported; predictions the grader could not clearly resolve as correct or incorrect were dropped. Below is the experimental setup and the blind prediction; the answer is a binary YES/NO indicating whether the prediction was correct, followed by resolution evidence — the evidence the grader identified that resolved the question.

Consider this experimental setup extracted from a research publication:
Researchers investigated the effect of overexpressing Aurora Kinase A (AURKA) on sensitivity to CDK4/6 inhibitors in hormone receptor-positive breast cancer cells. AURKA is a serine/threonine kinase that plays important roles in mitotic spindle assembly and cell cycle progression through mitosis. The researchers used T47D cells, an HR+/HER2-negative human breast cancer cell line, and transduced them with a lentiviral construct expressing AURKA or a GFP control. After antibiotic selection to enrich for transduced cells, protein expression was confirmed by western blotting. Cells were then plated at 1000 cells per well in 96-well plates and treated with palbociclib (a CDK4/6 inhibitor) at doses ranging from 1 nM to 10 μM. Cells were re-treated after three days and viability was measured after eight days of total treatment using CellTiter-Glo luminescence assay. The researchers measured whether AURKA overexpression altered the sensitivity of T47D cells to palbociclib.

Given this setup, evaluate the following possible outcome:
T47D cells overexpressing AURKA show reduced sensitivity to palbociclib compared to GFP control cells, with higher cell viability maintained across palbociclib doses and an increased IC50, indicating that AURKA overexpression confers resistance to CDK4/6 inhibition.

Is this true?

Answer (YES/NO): YES